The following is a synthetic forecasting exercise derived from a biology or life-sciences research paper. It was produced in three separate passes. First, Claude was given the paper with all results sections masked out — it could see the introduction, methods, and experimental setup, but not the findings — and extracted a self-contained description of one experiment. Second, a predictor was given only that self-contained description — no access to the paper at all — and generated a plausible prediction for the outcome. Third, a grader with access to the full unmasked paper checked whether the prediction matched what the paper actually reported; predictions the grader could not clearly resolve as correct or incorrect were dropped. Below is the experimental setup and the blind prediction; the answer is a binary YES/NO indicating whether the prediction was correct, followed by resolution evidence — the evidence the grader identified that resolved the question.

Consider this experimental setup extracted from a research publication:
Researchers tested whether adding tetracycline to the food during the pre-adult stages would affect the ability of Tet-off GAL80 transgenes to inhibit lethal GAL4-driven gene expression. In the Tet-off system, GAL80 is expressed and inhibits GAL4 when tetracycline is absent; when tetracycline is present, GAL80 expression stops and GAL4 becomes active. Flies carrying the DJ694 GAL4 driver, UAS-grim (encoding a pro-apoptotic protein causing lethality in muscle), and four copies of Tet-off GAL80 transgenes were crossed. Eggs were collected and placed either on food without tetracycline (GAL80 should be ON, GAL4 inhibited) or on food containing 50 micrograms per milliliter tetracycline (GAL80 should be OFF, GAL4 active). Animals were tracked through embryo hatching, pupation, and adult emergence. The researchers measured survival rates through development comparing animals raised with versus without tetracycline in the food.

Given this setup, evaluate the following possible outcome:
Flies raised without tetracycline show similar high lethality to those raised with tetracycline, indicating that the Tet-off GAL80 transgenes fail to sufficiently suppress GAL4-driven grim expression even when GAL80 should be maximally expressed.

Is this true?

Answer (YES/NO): NO